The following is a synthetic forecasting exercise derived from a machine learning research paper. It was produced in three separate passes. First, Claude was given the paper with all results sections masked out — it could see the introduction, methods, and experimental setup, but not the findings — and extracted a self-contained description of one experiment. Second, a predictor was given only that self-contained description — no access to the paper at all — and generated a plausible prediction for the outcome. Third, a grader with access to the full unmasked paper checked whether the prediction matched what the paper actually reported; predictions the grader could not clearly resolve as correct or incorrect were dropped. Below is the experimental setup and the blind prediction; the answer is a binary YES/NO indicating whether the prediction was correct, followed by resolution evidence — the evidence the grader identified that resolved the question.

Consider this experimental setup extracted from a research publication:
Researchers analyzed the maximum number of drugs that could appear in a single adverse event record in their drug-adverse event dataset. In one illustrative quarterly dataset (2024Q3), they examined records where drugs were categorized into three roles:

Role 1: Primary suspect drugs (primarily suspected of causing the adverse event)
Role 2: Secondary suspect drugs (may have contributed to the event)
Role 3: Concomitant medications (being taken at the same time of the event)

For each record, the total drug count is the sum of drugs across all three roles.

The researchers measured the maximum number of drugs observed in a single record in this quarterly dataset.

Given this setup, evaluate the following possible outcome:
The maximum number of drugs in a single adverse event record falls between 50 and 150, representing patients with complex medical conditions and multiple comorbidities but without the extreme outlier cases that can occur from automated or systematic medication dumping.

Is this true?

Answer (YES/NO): NO